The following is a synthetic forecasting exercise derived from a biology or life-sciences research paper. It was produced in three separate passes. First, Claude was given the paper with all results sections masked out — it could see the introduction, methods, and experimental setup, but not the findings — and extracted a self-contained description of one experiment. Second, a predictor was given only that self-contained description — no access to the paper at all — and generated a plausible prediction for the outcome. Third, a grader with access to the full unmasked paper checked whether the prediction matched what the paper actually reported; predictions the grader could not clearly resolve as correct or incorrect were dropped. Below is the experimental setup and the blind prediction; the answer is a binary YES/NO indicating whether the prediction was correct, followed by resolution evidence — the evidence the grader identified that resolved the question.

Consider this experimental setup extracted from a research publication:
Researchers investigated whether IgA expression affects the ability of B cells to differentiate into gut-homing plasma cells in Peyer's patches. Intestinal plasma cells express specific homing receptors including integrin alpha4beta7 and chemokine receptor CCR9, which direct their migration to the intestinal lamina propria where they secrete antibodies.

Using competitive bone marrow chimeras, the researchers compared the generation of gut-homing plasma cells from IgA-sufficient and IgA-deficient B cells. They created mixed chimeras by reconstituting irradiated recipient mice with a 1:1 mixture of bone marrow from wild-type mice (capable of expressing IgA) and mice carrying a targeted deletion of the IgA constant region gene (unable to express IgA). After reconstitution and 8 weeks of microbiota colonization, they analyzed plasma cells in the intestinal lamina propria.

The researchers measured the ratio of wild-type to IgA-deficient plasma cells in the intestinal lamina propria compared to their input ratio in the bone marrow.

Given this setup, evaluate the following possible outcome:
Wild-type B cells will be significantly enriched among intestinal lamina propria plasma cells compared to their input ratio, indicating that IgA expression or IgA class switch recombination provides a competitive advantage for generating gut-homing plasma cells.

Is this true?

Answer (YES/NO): YES